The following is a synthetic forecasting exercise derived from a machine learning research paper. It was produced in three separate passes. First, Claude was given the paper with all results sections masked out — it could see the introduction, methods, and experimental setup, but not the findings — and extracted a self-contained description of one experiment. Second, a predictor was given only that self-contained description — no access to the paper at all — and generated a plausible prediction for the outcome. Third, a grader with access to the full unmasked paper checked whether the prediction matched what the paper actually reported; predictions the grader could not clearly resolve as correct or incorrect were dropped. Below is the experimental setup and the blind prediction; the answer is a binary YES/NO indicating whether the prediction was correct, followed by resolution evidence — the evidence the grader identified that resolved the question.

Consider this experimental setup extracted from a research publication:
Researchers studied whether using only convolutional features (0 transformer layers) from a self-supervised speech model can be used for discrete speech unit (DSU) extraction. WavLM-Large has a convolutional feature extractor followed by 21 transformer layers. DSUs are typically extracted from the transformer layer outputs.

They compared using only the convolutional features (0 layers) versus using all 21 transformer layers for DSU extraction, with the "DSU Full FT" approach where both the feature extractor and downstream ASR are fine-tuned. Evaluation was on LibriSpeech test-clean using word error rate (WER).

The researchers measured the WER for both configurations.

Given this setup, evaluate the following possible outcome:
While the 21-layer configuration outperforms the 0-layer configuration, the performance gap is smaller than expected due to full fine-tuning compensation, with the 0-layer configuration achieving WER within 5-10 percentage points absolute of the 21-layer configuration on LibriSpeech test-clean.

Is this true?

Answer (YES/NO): NO